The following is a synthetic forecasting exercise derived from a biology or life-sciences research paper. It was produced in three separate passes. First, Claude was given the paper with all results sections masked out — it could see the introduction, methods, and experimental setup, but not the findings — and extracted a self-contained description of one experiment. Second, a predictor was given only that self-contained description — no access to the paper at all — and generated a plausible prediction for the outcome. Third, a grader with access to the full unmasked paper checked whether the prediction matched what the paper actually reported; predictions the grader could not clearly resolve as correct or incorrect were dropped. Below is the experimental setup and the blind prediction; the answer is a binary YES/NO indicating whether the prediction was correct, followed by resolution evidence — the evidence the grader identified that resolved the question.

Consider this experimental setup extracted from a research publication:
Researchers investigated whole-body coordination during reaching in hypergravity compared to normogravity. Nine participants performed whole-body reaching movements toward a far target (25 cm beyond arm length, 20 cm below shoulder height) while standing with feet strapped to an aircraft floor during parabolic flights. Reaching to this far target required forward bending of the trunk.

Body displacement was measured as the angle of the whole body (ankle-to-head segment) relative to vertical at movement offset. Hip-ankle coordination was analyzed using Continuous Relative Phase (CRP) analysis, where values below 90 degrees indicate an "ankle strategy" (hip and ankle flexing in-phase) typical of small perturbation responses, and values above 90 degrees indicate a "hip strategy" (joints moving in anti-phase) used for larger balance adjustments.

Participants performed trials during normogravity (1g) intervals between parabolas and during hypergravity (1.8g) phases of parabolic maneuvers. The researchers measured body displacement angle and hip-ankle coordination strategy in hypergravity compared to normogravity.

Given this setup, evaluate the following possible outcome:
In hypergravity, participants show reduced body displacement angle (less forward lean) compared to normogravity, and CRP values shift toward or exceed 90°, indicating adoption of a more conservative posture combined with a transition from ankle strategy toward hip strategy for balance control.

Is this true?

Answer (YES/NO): NO